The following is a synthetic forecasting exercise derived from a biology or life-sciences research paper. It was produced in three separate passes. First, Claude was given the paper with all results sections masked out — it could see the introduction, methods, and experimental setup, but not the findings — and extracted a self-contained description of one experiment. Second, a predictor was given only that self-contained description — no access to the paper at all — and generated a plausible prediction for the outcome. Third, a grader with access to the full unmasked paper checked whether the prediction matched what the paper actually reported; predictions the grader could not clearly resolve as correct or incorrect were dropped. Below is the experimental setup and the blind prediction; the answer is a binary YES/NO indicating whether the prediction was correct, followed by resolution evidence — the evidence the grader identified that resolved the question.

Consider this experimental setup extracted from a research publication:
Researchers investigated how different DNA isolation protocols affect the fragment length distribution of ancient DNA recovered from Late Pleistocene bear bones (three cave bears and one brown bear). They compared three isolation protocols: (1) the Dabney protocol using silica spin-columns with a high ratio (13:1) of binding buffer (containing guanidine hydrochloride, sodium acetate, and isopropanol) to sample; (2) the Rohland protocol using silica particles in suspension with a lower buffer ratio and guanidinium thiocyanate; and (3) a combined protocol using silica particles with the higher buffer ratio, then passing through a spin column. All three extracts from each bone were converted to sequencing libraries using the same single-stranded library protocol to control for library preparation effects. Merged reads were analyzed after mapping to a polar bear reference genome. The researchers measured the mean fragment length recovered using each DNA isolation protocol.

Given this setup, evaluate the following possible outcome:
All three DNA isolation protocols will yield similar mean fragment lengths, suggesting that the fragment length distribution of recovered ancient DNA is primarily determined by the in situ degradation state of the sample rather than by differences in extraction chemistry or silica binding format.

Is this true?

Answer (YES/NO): NO